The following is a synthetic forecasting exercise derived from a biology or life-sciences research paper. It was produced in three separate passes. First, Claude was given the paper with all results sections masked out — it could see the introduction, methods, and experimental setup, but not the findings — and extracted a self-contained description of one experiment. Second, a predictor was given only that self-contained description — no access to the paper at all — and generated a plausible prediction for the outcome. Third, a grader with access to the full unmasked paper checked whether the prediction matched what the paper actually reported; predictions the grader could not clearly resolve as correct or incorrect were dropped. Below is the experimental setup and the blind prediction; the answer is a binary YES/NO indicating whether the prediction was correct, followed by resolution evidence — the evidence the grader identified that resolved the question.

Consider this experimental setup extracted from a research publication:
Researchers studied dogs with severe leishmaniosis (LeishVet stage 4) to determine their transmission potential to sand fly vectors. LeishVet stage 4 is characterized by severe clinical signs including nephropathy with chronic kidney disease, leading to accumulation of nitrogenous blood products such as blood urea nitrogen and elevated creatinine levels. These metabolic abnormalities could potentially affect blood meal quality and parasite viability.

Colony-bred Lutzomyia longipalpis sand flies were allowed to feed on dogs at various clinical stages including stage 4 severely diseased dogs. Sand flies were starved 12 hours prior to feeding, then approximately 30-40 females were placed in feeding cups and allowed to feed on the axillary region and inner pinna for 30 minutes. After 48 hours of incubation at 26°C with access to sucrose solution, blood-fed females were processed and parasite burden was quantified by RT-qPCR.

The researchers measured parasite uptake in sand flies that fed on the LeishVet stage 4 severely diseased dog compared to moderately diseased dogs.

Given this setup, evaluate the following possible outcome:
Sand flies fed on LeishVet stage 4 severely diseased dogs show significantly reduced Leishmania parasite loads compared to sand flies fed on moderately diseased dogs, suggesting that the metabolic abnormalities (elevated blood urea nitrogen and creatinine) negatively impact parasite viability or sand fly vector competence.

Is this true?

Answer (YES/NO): YES